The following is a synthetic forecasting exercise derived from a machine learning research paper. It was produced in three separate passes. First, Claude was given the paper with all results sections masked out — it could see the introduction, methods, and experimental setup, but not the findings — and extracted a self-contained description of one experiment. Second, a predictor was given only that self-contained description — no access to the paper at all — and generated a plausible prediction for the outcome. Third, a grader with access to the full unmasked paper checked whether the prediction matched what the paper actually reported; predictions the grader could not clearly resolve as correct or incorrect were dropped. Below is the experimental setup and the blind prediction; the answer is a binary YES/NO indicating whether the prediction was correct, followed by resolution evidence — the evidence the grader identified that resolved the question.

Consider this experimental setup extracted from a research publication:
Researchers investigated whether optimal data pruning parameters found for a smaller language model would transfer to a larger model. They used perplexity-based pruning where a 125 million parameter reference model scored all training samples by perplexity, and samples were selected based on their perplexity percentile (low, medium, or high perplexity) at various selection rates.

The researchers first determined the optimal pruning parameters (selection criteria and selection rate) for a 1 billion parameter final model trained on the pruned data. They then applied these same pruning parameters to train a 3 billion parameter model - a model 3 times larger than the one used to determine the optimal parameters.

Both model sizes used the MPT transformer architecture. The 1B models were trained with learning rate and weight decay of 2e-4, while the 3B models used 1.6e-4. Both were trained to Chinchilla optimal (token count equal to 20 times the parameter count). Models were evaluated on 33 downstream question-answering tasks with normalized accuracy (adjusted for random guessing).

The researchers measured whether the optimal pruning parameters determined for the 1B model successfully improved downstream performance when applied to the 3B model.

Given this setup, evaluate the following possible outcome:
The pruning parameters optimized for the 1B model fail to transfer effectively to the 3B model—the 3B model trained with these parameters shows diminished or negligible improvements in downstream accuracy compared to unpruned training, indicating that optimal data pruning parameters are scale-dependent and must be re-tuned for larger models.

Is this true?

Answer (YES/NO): NO